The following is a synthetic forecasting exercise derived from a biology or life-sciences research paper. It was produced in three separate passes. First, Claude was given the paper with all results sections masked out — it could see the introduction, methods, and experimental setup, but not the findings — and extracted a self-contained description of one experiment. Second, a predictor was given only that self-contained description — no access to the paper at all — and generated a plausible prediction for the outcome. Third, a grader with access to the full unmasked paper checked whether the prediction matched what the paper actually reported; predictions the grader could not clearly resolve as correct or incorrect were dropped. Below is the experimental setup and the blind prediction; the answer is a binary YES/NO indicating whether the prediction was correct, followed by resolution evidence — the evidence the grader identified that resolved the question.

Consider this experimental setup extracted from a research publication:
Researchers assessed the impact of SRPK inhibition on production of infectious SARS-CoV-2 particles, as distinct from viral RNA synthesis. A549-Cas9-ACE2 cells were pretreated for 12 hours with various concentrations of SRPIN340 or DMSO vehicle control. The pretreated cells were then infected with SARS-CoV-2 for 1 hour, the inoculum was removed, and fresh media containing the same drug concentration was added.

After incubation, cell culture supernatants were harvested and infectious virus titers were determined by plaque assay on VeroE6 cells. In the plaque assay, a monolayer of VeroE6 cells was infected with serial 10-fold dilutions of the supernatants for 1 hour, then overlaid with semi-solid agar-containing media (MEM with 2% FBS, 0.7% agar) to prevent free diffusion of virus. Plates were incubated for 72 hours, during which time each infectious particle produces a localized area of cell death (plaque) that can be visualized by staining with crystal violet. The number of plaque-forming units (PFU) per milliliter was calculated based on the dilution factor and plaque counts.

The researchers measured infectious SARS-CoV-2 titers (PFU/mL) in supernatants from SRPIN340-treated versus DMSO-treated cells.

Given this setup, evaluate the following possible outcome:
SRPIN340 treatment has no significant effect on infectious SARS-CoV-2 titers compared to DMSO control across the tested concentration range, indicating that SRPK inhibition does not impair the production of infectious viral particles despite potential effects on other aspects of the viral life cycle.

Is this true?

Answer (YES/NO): NO